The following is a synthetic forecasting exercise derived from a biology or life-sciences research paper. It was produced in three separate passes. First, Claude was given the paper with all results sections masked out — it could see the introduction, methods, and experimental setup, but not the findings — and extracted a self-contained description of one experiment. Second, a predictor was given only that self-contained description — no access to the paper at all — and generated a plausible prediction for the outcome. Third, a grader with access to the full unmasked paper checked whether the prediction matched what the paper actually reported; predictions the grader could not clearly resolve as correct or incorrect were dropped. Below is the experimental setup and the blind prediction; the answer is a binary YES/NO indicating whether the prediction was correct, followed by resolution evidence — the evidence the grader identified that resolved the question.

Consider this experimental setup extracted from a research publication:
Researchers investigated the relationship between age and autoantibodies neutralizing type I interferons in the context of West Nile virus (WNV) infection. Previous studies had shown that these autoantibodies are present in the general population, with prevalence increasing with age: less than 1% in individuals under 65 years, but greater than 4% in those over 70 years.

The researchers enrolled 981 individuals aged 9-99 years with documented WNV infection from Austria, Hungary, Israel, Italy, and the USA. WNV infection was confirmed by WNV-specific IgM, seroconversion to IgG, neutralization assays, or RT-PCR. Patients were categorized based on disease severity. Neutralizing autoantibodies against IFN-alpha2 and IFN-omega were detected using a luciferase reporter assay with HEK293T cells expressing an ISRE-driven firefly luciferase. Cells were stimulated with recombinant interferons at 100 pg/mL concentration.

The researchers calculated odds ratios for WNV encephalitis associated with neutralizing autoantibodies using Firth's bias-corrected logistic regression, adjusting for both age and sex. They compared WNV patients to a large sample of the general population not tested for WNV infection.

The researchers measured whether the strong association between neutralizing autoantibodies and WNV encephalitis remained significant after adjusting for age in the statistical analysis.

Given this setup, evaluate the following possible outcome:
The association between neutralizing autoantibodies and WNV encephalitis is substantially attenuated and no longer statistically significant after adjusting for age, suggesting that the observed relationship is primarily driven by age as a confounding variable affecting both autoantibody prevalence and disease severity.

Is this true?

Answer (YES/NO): NO